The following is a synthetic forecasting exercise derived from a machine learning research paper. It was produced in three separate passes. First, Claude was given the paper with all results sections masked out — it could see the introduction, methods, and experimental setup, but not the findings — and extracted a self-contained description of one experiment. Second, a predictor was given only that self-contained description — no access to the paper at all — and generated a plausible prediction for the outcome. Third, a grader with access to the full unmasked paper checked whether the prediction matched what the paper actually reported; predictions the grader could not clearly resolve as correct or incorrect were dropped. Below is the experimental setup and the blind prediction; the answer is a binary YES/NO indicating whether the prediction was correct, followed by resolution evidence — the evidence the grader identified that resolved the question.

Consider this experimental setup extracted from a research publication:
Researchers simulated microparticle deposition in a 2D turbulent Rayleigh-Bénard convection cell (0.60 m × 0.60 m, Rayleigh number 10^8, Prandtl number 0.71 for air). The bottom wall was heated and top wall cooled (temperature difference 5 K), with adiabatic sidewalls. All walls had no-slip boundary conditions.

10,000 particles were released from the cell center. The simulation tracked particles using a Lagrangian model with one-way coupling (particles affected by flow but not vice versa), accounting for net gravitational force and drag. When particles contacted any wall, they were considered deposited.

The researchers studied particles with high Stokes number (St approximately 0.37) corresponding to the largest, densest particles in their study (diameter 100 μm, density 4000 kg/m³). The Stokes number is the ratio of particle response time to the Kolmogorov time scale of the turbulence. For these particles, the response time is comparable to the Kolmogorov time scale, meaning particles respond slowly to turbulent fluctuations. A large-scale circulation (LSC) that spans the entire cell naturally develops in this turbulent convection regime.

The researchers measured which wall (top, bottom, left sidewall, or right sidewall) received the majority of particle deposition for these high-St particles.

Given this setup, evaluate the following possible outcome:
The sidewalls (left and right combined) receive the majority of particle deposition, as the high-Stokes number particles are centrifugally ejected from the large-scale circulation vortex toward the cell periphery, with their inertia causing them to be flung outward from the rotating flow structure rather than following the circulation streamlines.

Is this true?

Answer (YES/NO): NO